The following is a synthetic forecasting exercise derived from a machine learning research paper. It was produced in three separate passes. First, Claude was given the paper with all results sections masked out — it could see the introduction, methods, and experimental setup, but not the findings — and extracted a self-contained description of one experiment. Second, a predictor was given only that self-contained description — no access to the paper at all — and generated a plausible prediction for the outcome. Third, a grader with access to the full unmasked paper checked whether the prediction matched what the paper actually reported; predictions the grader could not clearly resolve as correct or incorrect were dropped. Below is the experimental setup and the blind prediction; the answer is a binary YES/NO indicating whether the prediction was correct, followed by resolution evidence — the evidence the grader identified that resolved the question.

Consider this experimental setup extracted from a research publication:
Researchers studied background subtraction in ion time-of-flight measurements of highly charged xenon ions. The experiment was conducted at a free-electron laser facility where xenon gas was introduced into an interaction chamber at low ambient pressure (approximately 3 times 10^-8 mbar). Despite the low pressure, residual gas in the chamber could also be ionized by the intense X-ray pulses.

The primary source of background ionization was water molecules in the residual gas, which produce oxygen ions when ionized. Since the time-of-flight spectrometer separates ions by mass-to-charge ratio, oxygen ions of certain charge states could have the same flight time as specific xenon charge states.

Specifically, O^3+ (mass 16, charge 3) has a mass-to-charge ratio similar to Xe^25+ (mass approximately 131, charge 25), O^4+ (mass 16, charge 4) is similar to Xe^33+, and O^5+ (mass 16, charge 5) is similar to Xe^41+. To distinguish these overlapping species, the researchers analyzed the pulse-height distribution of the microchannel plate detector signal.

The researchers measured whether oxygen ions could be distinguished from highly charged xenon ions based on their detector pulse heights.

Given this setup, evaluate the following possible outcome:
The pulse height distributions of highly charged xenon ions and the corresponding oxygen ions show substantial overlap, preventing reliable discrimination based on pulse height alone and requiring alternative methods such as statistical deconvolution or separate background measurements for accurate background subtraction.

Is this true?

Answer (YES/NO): NO